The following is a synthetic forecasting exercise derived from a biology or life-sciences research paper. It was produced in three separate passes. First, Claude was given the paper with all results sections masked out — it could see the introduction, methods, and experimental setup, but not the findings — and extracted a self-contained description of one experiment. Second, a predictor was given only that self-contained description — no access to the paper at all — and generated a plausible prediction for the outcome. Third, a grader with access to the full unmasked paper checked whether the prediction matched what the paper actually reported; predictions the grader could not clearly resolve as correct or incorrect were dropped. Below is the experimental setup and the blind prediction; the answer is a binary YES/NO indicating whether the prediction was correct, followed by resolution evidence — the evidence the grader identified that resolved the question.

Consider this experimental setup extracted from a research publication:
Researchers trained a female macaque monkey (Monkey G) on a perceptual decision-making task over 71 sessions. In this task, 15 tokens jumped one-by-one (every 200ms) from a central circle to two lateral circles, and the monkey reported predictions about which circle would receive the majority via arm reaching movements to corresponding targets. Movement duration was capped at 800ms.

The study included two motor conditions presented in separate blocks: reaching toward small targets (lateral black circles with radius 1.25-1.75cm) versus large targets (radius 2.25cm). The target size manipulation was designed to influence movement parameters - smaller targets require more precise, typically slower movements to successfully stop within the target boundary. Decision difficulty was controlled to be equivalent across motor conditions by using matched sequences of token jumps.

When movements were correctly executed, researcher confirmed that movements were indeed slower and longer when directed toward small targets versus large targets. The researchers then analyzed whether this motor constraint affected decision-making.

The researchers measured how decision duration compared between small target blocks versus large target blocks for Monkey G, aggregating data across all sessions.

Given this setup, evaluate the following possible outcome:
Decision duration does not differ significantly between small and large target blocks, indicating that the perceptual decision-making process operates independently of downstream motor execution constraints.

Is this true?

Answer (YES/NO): NO